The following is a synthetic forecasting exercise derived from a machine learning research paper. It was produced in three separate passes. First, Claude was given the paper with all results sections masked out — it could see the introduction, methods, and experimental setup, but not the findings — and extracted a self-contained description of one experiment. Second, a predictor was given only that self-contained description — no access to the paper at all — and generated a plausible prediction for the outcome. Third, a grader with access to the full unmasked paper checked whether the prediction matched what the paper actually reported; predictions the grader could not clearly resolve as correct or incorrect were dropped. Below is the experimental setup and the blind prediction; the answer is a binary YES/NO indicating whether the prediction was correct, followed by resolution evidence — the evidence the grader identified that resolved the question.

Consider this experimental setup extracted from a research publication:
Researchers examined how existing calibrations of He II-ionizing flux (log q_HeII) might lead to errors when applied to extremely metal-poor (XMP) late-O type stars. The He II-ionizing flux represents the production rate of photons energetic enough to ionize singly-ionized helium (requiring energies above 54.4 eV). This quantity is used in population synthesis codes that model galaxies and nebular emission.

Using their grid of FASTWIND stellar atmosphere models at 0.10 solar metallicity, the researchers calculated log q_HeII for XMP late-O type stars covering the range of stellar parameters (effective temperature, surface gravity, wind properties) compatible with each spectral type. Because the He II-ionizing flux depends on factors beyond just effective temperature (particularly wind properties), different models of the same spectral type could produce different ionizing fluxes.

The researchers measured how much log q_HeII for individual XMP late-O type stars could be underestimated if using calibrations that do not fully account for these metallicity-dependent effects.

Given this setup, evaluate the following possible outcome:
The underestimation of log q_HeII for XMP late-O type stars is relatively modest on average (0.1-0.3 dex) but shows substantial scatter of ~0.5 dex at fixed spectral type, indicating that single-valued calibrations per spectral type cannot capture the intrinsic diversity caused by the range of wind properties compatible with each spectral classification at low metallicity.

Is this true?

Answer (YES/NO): NO